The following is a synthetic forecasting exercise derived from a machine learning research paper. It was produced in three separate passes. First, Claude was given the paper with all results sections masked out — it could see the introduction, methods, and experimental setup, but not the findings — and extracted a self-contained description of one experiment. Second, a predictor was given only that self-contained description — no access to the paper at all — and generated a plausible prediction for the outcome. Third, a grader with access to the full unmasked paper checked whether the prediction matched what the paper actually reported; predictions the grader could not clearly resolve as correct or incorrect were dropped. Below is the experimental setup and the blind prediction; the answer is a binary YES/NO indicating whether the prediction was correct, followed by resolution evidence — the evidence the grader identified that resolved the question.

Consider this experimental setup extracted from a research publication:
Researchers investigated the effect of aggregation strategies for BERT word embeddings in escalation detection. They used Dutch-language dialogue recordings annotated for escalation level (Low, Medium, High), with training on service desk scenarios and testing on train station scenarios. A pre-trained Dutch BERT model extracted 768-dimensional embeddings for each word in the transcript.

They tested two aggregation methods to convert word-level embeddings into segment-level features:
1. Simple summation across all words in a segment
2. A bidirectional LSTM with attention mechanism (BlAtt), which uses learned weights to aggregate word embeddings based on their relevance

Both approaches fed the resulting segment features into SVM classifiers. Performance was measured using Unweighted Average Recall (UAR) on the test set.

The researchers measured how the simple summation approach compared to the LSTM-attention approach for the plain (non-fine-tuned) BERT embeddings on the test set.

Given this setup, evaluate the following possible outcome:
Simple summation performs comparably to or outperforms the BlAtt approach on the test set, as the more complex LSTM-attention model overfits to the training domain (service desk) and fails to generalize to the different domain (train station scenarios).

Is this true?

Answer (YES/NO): NO